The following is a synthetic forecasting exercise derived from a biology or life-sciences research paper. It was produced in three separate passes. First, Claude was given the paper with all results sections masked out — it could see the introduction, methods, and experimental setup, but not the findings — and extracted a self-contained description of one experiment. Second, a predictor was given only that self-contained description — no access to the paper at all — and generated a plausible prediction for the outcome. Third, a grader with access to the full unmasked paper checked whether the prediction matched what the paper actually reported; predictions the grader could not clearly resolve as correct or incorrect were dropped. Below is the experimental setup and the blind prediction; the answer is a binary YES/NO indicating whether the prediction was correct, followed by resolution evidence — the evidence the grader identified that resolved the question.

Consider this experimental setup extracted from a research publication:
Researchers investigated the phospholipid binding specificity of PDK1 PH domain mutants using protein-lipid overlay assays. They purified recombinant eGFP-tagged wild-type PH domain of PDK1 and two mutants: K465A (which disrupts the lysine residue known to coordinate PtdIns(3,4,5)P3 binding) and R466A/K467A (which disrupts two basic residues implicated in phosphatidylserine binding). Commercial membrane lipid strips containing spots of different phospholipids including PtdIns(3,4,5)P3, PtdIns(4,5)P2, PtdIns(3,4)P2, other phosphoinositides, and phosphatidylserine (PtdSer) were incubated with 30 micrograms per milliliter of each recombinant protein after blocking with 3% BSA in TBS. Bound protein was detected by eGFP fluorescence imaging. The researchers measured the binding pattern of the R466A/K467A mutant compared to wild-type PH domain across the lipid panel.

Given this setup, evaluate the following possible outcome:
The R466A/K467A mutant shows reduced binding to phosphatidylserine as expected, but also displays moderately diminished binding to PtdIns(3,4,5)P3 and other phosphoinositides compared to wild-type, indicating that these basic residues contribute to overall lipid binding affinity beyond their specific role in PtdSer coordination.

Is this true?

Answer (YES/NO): NO